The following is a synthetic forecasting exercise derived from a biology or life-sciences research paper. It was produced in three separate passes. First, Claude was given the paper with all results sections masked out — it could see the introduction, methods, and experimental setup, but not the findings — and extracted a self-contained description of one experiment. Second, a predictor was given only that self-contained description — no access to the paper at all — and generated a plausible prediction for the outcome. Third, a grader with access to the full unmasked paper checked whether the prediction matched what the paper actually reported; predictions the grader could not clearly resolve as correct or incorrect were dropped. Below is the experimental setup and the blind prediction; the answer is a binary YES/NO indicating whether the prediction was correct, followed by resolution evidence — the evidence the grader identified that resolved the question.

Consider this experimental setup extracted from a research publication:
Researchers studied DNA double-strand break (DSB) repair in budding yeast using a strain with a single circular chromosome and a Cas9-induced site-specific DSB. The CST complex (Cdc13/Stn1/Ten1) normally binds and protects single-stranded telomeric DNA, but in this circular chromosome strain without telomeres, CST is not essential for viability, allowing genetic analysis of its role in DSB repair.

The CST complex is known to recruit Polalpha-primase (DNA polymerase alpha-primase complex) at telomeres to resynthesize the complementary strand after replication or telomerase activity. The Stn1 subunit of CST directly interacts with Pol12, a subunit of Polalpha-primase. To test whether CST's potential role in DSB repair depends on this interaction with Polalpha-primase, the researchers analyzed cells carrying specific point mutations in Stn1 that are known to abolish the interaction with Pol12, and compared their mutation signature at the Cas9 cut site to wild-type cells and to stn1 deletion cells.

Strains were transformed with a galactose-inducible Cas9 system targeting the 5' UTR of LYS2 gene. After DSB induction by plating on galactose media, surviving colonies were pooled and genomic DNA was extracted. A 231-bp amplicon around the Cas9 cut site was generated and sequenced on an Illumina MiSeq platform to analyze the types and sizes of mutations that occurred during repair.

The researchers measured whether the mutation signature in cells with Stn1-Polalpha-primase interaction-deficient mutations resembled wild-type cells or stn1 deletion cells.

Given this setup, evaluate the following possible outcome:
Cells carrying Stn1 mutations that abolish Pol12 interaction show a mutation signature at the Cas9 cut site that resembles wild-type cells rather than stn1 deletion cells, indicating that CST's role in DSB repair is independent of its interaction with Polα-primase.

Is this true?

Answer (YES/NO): NO